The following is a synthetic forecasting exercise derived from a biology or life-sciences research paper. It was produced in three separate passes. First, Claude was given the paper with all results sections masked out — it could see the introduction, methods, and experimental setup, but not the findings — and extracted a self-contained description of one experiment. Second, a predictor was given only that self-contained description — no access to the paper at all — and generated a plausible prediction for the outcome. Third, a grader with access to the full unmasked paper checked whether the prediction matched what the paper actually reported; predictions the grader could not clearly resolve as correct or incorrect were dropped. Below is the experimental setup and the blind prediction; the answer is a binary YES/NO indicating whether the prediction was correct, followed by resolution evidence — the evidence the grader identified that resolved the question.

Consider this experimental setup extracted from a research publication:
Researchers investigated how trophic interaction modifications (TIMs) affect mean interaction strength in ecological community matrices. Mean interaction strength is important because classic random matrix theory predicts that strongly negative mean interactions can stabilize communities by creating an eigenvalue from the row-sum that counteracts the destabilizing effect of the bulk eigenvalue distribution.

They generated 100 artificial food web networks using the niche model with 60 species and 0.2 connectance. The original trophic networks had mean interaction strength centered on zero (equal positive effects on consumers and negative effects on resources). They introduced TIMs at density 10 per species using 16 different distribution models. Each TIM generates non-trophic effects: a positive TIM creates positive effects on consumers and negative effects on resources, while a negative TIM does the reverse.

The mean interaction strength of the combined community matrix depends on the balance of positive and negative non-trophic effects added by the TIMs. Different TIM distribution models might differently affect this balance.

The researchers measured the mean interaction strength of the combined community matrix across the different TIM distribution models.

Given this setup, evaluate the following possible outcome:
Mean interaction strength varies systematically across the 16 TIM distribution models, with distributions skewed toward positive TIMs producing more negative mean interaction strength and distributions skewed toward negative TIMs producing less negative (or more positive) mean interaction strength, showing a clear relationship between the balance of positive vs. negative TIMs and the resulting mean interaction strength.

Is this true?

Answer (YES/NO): NO